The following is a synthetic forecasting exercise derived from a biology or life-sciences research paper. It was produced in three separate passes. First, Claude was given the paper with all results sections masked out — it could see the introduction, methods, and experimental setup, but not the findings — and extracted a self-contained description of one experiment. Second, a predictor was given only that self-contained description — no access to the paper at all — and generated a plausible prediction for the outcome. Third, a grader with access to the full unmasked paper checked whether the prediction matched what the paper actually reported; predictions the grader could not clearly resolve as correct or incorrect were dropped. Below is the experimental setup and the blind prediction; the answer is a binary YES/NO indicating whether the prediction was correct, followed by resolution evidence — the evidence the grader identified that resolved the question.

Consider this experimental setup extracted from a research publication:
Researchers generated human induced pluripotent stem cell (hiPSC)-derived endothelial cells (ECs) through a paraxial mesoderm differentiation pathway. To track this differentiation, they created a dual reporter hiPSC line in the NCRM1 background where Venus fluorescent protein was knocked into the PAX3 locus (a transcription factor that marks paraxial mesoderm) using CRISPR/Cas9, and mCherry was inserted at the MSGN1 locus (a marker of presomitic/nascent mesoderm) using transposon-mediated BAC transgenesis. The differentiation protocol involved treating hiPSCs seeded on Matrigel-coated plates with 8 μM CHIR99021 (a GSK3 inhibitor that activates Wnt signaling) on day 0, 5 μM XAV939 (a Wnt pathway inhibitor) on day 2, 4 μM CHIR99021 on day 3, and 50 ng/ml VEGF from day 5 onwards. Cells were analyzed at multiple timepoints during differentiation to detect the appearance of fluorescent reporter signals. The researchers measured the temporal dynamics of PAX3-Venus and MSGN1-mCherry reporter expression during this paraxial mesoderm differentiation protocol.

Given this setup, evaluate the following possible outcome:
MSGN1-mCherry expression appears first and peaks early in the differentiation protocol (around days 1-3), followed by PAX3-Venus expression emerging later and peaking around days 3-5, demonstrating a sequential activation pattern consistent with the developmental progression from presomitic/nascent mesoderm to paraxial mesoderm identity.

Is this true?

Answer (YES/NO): NO